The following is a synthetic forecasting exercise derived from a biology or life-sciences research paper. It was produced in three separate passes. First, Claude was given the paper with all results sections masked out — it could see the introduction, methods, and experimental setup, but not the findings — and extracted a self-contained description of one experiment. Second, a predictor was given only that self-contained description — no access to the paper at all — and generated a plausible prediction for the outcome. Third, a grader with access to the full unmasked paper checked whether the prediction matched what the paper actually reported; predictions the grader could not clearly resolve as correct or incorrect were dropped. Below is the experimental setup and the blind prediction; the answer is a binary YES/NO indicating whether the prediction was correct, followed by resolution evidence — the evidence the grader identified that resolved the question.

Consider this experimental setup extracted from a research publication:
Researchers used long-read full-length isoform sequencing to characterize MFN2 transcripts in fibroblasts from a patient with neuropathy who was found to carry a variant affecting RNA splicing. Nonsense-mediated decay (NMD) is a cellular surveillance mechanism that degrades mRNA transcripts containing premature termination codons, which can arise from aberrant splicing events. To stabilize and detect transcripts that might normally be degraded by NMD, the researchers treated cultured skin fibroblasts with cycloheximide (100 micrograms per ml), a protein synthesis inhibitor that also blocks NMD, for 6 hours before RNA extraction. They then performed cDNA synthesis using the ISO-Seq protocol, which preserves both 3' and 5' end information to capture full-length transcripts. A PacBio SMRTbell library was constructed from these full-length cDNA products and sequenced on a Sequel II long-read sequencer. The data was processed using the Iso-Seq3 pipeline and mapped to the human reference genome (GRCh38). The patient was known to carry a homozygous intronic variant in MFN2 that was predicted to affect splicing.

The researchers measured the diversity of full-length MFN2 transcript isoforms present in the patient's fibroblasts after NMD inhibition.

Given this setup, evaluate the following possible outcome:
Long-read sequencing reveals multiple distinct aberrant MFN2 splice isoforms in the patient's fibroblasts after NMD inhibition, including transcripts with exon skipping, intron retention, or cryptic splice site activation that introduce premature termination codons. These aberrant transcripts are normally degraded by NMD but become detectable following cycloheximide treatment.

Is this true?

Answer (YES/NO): YES